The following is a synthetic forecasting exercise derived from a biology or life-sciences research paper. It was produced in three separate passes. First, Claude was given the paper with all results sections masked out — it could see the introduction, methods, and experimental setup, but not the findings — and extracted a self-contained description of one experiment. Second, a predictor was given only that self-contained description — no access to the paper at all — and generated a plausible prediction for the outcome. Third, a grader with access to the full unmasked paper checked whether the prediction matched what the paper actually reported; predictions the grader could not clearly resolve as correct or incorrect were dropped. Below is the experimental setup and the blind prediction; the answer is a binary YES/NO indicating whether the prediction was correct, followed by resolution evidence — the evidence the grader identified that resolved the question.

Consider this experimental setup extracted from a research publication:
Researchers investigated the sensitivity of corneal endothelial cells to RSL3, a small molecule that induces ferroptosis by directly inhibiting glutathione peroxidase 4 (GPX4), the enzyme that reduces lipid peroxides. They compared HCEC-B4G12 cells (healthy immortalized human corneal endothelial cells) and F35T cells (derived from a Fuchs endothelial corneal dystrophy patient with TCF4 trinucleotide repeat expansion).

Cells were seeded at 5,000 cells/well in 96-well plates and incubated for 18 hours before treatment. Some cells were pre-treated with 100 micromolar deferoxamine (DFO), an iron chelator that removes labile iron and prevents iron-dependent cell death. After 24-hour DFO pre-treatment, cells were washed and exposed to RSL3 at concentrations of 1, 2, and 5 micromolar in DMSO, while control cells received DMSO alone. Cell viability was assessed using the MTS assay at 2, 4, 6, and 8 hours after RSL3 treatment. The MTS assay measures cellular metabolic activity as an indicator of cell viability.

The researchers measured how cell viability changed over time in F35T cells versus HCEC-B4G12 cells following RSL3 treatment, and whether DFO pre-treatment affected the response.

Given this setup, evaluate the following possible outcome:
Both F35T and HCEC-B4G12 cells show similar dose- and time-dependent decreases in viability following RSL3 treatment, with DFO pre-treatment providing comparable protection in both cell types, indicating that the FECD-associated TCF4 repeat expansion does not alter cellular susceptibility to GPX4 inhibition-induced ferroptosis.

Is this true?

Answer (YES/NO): NO